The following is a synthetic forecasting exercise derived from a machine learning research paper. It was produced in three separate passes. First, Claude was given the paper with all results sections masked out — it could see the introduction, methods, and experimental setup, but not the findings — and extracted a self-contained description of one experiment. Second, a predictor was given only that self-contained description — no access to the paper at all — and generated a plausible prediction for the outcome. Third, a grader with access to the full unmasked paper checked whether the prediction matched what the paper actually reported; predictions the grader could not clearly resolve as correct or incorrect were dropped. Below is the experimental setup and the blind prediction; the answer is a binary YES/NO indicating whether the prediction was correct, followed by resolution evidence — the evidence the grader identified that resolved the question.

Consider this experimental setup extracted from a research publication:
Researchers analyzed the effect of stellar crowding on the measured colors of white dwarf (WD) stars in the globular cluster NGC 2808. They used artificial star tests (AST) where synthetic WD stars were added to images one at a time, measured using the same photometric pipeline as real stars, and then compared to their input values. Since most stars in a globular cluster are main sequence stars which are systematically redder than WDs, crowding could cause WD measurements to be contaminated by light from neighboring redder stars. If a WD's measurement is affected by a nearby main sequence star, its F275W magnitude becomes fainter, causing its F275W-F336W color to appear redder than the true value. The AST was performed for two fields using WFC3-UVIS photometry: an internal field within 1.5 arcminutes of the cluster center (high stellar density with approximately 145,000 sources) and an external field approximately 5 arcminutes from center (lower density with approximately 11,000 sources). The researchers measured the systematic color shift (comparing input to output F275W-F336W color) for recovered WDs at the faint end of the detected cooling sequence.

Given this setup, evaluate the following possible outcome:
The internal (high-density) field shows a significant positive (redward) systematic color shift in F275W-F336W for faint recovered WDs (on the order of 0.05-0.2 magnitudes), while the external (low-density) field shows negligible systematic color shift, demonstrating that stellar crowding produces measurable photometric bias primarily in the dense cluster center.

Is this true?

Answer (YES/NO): NO